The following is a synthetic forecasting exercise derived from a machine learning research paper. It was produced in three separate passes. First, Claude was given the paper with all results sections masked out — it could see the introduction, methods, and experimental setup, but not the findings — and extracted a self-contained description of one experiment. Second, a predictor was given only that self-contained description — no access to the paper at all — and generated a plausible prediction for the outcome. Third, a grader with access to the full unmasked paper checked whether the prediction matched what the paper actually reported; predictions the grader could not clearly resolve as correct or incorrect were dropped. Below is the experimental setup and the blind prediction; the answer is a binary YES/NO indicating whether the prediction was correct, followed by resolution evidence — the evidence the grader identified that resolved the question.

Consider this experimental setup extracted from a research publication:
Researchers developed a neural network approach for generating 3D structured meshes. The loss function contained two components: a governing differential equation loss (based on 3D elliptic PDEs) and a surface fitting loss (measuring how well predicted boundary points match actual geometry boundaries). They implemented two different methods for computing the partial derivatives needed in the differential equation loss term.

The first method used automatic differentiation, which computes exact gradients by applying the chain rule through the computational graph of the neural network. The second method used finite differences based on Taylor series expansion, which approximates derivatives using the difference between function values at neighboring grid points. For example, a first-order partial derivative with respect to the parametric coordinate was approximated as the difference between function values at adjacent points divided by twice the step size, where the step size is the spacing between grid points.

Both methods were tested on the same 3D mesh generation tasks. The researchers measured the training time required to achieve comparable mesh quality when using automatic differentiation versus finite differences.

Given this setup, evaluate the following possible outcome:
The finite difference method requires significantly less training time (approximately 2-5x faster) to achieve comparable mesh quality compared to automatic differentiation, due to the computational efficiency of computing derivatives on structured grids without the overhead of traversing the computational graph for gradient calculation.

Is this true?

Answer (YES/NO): NO